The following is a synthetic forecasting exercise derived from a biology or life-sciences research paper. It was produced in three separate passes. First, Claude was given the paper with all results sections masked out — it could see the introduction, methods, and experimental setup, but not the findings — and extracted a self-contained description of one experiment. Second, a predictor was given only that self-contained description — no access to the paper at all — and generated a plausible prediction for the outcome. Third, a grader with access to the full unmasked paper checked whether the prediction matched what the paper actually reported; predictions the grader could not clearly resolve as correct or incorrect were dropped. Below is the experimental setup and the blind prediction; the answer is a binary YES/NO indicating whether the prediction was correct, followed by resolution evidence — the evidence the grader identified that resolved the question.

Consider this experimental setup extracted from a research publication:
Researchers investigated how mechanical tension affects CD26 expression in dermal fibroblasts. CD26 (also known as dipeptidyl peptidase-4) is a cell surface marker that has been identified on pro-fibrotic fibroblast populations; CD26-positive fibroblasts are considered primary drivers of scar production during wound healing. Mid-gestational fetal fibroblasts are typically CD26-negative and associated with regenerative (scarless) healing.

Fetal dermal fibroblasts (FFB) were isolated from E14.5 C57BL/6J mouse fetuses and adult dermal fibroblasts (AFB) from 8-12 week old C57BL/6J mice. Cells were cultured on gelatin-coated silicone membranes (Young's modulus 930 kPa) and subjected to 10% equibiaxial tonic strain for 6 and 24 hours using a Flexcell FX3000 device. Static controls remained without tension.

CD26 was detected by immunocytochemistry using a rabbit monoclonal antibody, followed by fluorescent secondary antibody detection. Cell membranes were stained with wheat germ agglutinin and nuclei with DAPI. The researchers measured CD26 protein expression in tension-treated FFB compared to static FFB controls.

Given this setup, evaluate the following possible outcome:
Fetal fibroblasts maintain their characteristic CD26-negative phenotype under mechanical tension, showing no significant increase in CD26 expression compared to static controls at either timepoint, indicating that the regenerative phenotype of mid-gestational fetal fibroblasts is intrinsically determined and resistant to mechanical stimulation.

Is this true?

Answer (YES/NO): NO